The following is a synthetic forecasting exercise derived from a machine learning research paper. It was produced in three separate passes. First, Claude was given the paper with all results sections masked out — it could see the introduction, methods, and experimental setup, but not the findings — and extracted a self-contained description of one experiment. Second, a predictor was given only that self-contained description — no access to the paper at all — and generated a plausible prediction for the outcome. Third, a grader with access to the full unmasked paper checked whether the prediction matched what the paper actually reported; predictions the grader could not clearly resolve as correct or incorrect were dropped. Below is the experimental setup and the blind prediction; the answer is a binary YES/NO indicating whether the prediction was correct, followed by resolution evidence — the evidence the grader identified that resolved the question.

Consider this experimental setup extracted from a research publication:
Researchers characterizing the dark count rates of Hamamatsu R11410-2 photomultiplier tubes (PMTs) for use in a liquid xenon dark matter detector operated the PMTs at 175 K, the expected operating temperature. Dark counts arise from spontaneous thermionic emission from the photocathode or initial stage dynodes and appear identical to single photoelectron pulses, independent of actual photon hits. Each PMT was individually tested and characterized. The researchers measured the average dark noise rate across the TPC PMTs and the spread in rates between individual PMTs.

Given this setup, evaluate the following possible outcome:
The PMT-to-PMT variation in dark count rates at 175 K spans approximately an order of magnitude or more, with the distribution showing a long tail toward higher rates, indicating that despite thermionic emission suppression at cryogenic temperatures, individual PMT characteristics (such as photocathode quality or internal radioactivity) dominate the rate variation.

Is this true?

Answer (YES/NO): NO